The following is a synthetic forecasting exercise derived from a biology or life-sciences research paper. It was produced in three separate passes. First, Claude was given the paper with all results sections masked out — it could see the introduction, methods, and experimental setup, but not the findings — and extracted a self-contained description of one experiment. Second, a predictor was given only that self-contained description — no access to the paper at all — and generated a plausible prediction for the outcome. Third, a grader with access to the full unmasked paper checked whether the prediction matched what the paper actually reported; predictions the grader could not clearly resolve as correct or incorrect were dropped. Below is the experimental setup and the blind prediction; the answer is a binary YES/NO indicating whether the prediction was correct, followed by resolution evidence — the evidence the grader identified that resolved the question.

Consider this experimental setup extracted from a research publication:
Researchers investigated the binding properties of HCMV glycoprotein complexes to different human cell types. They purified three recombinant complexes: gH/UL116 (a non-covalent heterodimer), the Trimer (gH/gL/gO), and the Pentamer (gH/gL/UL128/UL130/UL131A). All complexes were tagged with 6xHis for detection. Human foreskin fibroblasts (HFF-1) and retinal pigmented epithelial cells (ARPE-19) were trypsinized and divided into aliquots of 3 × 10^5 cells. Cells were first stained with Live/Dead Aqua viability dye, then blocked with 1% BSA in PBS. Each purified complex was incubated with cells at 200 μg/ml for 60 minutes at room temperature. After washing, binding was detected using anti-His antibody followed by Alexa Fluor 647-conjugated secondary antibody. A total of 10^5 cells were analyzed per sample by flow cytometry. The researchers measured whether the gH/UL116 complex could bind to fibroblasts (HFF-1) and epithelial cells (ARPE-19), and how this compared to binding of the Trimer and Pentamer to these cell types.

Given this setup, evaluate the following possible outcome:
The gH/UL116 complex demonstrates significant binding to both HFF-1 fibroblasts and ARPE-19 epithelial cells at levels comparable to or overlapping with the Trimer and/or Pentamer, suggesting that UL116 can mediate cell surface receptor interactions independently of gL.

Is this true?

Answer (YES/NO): NO